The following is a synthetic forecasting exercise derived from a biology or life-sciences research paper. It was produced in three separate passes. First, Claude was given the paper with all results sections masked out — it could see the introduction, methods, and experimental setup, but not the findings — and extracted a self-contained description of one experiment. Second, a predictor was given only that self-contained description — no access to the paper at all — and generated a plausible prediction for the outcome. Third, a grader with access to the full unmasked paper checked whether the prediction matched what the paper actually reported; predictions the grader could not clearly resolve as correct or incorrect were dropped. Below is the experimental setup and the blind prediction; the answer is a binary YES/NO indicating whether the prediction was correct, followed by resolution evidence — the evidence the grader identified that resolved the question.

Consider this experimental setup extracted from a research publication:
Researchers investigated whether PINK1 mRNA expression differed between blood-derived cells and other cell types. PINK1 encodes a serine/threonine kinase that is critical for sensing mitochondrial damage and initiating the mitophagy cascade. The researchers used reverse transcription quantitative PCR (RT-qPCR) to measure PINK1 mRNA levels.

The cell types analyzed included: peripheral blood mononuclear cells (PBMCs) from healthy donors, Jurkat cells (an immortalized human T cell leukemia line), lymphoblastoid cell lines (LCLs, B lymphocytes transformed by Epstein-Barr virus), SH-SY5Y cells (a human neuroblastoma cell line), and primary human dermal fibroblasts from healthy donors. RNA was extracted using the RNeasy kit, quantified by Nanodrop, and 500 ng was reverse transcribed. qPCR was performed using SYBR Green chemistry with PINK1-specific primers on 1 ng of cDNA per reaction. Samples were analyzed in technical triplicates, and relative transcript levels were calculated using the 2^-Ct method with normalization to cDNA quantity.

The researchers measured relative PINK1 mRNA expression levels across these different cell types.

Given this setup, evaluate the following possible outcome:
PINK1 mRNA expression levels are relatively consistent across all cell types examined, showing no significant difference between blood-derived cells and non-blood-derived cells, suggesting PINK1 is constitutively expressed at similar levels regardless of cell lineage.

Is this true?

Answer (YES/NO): NO